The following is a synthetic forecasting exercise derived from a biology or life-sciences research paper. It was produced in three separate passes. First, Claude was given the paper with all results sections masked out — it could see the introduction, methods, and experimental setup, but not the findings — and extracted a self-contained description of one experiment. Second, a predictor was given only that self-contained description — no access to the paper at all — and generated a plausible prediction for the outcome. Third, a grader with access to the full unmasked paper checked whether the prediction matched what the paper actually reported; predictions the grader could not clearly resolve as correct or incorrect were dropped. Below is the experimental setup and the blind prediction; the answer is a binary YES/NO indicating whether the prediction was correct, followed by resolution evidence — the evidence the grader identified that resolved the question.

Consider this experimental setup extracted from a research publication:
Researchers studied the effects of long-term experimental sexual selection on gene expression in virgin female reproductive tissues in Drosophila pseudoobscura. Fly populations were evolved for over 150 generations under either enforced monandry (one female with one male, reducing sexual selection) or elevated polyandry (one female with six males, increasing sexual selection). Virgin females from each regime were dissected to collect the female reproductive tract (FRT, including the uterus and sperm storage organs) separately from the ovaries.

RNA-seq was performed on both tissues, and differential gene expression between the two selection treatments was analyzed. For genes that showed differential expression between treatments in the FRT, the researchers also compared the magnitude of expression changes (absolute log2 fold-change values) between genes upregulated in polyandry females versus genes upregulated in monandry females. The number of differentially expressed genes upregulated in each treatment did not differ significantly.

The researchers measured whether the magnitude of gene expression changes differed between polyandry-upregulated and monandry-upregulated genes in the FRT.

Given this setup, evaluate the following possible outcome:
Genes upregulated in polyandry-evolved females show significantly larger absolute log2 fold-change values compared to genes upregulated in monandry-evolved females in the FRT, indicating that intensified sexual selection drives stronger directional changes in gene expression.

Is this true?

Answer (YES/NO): YES